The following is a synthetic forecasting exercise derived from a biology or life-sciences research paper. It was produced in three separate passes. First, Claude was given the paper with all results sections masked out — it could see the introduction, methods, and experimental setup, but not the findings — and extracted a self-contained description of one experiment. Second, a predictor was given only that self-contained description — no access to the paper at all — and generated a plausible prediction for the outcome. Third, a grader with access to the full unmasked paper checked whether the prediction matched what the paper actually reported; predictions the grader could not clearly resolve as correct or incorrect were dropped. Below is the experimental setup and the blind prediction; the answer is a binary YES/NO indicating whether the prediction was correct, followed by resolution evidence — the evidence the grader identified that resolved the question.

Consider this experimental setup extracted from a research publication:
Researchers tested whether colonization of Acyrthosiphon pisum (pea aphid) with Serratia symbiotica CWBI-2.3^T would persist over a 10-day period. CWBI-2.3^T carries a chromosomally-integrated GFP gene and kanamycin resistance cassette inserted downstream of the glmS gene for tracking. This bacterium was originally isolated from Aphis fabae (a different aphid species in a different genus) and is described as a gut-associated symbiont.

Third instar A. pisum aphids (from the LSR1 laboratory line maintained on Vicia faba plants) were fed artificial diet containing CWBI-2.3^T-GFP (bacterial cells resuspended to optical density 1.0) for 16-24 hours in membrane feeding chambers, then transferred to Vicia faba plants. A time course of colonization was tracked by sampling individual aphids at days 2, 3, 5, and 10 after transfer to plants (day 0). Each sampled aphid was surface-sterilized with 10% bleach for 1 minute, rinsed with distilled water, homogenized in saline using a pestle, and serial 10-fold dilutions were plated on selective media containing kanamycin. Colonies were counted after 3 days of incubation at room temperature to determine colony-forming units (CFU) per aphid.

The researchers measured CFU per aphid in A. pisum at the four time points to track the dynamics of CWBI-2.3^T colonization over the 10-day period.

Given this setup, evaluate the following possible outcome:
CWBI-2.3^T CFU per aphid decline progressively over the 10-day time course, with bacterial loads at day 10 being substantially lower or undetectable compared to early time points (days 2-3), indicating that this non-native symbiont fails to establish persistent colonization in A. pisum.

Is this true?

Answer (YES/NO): NO